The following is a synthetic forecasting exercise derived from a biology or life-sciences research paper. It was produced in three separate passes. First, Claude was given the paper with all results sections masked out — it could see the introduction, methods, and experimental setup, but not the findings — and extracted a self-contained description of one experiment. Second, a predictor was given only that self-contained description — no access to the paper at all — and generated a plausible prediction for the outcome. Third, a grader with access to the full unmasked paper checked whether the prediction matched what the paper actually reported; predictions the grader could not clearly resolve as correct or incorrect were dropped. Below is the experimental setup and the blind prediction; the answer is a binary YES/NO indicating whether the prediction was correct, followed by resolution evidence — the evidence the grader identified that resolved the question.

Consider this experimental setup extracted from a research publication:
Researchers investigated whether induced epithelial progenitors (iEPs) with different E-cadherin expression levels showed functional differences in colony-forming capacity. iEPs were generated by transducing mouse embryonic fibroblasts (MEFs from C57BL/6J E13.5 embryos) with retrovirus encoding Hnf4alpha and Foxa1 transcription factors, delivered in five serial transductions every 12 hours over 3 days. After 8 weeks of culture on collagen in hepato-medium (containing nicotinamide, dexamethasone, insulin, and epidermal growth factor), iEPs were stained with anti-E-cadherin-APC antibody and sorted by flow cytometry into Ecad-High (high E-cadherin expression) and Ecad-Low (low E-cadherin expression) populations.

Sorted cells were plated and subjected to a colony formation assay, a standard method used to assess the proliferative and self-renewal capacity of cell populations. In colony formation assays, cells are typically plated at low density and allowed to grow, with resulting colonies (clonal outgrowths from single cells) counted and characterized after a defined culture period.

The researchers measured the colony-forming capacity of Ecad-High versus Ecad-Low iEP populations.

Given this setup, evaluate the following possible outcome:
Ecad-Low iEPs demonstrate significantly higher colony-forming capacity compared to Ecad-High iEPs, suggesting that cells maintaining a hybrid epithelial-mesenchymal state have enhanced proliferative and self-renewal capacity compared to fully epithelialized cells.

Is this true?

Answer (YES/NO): NO